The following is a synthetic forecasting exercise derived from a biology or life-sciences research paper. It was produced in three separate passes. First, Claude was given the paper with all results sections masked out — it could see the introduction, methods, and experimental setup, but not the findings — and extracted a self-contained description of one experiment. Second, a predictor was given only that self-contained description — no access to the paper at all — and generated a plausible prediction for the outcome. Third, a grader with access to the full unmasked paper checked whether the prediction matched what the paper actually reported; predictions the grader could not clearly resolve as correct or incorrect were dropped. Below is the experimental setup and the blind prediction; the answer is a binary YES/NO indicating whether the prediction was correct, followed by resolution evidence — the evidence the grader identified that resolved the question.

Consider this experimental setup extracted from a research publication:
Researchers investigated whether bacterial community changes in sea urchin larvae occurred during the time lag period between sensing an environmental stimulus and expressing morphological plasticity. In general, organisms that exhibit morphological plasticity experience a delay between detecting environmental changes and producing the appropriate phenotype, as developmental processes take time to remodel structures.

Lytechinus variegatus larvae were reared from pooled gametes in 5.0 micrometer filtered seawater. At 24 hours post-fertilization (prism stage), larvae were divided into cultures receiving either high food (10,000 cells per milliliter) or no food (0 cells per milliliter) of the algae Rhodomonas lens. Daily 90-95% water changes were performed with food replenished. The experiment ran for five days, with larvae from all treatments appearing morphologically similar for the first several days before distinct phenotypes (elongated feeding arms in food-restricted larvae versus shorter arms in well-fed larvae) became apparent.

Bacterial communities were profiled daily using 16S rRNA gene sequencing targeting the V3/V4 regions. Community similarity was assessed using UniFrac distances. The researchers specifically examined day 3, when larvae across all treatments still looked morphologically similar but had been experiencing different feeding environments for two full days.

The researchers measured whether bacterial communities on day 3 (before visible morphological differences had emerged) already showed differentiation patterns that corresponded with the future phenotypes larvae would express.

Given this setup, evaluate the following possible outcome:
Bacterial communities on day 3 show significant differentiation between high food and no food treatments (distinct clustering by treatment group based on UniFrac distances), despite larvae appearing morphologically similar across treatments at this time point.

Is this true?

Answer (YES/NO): YES